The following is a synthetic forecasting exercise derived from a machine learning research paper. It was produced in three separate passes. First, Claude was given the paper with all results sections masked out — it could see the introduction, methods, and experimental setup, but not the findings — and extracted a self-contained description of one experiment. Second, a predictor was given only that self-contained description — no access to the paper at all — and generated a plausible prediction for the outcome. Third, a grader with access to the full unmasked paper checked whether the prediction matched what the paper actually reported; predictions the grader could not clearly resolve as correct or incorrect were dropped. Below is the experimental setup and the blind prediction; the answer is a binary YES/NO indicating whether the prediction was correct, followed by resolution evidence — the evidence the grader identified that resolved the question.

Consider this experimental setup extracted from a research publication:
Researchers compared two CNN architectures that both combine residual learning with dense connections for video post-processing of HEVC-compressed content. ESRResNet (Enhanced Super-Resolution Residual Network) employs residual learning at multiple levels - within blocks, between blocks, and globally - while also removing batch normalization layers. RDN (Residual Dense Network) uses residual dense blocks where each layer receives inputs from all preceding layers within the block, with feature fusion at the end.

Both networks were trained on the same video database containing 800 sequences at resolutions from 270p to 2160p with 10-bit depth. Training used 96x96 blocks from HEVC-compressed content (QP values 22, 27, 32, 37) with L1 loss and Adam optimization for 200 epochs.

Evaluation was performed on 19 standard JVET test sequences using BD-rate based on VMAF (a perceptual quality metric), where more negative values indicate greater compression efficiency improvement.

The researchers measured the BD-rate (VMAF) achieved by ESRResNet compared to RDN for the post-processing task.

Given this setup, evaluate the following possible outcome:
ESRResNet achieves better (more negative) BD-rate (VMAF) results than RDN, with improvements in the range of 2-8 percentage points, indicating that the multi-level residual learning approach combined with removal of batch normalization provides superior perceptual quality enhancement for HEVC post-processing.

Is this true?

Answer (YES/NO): NO